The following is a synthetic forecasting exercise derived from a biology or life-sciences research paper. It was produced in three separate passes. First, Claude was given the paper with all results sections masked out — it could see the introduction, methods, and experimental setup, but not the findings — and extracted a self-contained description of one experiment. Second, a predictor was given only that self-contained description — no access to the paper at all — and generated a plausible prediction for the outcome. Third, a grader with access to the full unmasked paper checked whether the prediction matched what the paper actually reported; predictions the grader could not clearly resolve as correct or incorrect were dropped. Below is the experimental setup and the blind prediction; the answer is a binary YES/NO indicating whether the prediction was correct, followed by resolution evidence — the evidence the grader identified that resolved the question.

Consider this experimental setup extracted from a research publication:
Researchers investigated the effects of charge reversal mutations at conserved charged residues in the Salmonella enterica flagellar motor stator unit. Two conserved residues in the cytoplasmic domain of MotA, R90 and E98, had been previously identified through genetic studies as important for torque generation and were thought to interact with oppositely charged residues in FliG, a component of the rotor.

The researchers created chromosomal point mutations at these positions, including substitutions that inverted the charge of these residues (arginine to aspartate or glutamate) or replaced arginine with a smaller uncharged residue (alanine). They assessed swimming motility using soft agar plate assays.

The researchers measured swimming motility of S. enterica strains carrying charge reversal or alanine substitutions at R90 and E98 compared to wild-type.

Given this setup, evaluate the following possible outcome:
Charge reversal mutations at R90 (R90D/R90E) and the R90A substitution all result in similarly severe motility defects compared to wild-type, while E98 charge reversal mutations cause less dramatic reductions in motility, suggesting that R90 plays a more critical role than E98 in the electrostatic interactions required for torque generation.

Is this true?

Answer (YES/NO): NO